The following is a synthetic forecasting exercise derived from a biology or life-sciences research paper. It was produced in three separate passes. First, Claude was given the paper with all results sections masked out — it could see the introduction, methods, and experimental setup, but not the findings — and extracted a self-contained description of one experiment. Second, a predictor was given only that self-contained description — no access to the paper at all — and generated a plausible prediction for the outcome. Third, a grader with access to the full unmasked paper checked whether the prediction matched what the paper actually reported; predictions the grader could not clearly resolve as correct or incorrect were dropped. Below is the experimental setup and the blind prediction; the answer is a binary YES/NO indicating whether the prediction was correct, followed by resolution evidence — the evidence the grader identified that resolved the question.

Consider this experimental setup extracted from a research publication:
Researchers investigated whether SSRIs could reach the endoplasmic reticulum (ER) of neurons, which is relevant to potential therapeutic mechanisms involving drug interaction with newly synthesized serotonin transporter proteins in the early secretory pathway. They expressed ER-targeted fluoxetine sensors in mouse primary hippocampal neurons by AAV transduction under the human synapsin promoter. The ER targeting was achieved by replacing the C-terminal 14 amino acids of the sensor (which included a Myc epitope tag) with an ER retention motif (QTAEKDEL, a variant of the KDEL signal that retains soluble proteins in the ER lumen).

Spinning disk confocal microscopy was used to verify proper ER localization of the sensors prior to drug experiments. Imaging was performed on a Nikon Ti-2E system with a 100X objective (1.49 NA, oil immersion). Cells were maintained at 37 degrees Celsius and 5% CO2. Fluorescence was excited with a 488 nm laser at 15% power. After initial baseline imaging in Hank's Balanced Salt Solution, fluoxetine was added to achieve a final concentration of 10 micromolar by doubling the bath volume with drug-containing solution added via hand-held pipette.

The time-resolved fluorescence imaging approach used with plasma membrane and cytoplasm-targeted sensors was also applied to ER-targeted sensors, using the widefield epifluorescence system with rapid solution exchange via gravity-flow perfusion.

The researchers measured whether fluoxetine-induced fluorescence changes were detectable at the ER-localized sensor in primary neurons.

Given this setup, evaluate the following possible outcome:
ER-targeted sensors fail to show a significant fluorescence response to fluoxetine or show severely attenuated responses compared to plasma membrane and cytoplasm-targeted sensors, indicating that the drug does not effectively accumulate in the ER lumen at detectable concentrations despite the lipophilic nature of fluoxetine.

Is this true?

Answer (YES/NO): NO